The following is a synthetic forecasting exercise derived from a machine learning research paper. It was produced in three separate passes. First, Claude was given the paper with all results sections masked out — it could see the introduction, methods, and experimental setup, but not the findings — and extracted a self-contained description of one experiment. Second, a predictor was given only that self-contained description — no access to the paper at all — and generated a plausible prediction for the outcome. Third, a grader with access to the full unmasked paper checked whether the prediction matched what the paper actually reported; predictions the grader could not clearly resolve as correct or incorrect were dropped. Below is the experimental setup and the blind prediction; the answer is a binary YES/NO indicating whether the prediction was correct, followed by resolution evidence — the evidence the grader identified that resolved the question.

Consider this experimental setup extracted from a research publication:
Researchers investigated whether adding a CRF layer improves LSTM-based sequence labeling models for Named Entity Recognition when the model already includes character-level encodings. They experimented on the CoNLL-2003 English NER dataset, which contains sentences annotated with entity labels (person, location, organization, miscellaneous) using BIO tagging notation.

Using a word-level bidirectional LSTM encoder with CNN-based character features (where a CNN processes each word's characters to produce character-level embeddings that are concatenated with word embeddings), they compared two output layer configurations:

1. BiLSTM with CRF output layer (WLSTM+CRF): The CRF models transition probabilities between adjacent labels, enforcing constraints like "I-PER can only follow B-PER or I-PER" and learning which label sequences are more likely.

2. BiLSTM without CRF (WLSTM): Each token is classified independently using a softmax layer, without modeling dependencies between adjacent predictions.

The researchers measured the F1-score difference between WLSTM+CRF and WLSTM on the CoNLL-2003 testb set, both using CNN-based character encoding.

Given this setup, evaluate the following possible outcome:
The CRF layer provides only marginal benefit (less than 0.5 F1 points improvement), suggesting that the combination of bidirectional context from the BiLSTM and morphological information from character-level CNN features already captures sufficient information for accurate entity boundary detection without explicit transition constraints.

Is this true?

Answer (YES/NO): NO